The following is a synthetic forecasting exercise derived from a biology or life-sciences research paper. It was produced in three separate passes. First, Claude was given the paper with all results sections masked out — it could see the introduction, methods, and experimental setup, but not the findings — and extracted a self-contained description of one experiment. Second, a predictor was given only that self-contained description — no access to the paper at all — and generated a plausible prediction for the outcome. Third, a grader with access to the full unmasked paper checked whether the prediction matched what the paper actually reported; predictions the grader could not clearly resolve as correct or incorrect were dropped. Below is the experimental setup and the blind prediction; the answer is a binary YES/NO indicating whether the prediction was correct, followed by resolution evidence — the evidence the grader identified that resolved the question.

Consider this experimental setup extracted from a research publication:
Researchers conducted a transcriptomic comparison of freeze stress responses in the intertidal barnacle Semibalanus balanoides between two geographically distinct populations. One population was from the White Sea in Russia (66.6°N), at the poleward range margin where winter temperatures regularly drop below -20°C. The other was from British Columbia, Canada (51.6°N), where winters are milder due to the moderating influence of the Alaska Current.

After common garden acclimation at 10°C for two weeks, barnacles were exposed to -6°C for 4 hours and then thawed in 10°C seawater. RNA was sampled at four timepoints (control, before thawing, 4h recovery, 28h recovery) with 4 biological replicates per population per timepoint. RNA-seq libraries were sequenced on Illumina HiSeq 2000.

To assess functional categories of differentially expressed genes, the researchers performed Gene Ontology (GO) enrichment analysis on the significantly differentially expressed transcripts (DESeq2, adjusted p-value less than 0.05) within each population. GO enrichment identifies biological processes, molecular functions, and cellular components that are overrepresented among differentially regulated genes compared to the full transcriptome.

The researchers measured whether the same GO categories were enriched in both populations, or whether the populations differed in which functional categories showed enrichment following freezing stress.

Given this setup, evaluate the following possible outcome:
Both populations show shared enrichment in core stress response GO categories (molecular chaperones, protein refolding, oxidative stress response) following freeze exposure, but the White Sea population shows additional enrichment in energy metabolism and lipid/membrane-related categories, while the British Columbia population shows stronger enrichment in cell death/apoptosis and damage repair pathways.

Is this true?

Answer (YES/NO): NO